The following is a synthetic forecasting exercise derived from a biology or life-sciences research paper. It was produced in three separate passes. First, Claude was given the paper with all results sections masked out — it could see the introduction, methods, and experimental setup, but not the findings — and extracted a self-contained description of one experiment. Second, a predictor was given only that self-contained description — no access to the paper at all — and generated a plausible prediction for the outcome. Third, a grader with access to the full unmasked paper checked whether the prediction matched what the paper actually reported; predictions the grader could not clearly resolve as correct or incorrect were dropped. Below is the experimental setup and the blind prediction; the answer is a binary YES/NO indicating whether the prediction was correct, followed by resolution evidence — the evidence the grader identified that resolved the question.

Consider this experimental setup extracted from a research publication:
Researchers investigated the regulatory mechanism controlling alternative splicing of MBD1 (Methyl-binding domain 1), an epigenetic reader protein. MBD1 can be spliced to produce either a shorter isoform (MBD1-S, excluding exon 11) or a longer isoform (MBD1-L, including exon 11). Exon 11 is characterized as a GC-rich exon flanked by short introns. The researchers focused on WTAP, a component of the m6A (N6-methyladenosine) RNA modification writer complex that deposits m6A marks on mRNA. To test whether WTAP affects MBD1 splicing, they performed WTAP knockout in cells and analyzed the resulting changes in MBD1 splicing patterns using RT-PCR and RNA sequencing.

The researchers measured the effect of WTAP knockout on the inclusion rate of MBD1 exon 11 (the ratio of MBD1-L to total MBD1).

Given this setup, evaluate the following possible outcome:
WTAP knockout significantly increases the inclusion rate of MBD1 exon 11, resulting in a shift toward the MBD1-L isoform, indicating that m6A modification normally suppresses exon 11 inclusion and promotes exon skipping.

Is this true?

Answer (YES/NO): YES